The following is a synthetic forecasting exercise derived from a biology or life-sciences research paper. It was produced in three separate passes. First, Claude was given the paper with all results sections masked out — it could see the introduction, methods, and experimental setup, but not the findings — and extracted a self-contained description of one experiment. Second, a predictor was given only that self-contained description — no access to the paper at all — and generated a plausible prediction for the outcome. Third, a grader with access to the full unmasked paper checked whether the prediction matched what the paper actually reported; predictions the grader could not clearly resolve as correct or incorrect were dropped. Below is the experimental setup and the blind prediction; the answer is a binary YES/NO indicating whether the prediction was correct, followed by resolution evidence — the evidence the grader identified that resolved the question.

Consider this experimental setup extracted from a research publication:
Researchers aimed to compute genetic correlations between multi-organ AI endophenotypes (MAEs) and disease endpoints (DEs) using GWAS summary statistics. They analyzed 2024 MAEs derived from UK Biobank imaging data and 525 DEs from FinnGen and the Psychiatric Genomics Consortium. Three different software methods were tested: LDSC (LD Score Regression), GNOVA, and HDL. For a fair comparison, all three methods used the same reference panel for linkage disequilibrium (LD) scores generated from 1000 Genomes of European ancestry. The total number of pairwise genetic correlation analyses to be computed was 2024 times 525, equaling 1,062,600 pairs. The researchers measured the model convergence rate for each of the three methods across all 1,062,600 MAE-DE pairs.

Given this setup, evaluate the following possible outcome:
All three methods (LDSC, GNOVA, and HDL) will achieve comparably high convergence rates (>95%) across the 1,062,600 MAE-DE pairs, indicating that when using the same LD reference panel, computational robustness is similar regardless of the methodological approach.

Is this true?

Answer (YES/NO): NO